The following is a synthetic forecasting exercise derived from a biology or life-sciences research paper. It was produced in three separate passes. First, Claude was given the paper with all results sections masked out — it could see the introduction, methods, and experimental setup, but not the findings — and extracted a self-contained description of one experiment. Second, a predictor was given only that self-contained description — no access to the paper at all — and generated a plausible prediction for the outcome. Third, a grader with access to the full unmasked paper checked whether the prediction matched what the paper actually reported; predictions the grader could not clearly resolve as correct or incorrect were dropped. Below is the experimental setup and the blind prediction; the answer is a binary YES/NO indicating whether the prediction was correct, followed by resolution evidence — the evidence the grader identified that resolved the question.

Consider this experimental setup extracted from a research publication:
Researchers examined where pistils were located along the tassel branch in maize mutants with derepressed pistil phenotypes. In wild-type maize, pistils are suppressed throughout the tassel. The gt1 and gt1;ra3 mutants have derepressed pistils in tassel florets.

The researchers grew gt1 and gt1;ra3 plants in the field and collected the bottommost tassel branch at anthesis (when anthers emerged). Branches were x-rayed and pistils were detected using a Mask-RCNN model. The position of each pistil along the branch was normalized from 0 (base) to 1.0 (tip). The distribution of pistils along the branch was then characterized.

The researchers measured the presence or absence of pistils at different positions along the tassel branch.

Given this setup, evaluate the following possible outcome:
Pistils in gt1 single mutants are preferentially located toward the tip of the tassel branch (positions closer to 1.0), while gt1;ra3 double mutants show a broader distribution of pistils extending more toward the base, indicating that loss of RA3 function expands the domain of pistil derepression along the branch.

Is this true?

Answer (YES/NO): NO